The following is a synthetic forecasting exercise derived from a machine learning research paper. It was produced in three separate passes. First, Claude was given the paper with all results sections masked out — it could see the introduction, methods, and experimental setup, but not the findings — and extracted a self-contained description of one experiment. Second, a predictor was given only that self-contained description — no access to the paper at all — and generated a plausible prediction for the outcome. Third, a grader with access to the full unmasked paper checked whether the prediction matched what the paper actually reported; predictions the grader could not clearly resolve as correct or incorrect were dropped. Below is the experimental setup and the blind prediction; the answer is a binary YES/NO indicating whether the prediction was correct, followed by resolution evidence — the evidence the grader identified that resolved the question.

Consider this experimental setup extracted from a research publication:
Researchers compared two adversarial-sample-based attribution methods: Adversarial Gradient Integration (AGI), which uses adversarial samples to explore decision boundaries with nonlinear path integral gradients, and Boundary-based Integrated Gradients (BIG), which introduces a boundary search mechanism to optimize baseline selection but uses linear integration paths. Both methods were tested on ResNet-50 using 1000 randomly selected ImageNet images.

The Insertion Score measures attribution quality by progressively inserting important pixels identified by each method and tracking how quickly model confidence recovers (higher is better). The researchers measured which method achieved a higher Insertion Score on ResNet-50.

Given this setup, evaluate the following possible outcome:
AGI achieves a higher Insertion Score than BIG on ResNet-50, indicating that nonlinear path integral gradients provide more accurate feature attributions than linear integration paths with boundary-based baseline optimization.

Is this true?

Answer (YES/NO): YES